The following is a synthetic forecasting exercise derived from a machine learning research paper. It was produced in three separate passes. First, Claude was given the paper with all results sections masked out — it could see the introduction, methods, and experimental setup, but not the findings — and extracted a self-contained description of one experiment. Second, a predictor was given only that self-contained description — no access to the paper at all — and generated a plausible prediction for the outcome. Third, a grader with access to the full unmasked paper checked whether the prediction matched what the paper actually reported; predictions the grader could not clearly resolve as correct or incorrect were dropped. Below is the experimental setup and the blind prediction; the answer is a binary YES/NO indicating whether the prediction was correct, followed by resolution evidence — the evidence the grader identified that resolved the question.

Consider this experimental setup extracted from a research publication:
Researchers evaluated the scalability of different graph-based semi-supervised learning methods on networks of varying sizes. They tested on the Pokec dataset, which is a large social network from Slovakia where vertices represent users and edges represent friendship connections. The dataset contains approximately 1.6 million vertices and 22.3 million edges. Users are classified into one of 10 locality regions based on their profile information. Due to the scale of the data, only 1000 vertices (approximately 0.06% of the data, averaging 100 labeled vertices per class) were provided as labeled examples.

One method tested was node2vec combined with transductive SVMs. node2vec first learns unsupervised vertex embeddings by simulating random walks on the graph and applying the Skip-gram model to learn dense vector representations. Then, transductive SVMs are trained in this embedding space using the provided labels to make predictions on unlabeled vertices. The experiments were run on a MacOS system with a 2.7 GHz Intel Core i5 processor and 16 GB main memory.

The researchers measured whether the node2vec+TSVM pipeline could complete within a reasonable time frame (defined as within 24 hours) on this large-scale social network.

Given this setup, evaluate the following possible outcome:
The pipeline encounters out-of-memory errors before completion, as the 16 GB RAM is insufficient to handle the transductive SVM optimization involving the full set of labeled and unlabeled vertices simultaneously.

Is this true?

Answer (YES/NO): NO